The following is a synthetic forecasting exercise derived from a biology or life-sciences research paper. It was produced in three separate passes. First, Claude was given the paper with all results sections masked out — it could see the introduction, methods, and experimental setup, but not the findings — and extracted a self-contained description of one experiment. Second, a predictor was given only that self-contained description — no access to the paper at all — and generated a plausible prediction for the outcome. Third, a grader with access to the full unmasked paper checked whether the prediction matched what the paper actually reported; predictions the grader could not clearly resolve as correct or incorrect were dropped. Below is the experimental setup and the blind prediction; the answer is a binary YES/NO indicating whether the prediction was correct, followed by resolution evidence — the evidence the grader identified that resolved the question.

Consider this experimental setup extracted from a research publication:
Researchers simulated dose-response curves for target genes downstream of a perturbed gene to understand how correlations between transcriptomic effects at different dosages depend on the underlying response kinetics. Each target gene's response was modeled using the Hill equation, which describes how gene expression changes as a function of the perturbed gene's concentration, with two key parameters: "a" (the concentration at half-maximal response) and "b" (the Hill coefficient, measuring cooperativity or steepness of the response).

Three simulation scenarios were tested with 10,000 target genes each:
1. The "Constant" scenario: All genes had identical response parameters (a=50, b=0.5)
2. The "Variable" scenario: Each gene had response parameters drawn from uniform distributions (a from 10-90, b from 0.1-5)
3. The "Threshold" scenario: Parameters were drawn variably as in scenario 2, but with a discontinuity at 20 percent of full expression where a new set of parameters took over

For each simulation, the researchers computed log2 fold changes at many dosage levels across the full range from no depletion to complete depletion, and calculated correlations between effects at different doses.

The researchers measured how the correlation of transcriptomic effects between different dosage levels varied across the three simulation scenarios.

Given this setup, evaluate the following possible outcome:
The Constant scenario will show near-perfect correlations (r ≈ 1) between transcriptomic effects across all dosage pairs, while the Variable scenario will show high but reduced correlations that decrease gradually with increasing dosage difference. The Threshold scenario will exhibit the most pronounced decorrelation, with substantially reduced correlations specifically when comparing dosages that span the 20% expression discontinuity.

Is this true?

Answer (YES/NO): YES